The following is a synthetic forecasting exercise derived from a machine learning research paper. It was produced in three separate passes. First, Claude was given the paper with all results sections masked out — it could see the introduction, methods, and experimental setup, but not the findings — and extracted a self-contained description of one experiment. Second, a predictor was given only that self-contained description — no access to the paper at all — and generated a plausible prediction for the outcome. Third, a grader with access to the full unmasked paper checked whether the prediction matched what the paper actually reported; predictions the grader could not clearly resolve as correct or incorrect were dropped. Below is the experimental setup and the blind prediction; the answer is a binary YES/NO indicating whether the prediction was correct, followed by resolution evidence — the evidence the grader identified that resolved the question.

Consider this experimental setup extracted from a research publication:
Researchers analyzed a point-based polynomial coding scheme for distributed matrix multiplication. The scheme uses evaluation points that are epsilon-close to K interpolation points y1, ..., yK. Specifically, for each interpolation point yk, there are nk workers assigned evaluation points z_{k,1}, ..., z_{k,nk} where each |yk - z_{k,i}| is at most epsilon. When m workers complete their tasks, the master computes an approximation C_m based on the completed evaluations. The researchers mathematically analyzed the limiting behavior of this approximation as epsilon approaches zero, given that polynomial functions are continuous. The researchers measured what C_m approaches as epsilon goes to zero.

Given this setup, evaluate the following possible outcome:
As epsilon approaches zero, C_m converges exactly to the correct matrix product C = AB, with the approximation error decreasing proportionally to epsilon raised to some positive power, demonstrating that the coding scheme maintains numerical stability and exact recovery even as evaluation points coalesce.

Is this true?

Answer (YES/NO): NO